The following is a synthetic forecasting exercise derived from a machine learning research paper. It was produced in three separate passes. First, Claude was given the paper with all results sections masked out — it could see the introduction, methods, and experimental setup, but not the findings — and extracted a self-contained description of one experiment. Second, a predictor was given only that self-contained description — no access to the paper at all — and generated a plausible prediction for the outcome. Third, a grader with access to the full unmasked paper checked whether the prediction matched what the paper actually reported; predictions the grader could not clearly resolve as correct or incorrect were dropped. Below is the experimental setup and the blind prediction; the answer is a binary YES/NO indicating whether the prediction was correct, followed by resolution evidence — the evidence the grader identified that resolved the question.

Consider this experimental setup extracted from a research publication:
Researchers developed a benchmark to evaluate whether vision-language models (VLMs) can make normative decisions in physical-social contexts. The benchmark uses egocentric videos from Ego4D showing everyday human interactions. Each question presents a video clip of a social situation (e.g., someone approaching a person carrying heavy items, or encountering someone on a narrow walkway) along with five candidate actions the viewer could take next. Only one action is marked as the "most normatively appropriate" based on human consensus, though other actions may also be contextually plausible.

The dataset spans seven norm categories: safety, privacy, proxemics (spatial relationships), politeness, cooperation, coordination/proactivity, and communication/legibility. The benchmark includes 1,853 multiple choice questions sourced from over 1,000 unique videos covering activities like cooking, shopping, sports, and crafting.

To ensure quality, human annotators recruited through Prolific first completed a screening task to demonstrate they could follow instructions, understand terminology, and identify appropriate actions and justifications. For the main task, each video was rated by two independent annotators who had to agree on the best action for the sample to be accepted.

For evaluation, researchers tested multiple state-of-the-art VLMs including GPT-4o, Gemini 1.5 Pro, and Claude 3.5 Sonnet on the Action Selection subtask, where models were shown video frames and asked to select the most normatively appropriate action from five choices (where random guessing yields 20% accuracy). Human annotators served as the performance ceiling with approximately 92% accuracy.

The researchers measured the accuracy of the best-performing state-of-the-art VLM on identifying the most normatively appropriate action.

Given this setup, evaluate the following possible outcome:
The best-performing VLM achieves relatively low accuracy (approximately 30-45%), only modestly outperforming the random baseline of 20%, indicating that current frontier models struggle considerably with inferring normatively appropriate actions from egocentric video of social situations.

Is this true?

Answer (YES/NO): NO